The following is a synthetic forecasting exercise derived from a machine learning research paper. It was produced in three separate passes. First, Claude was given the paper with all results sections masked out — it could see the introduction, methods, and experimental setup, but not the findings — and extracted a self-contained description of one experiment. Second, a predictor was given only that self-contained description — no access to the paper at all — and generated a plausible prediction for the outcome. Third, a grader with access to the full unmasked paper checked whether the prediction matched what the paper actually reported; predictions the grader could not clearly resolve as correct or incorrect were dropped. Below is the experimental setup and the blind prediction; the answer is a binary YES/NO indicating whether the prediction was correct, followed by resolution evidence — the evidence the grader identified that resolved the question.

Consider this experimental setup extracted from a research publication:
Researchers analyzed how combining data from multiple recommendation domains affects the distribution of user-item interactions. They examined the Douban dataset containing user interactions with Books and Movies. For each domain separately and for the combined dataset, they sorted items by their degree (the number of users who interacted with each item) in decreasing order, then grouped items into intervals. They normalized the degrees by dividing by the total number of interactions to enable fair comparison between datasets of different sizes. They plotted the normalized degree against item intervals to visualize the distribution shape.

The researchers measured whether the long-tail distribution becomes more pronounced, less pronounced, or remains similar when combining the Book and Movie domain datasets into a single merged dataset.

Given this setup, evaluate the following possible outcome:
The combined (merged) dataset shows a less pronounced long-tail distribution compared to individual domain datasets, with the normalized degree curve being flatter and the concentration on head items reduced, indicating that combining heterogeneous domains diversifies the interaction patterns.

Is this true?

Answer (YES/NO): NO